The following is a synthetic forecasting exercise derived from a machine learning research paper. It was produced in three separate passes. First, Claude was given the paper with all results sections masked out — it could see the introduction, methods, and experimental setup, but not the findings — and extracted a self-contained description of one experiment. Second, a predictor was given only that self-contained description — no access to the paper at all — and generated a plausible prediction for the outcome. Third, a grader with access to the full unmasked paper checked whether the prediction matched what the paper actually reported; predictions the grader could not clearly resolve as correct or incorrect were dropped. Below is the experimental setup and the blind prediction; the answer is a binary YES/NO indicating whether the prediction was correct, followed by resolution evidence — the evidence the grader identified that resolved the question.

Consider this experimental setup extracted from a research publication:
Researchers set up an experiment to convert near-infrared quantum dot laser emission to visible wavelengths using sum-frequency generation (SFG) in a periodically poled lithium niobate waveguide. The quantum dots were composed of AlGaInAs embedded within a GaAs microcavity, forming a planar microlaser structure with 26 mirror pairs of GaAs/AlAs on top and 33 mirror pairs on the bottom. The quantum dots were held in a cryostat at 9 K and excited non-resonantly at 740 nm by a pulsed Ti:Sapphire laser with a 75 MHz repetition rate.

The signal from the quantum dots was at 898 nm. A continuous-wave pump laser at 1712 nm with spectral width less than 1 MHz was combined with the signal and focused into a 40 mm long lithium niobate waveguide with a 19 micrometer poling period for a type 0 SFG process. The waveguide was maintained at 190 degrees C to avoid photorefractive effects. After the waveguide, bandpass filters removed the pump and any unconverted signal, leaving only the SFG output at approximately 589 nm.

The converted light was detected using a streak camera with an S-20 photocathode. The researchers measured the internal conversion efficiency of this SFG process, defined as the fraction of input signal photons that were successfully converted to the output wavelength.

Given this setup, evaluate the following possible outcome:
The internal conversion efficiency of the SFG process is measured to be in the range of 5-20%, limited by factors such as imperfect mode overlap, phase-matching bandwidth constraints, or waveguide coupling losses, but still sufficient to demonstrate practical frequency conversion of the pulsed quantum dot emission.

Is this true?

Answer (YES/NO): YES